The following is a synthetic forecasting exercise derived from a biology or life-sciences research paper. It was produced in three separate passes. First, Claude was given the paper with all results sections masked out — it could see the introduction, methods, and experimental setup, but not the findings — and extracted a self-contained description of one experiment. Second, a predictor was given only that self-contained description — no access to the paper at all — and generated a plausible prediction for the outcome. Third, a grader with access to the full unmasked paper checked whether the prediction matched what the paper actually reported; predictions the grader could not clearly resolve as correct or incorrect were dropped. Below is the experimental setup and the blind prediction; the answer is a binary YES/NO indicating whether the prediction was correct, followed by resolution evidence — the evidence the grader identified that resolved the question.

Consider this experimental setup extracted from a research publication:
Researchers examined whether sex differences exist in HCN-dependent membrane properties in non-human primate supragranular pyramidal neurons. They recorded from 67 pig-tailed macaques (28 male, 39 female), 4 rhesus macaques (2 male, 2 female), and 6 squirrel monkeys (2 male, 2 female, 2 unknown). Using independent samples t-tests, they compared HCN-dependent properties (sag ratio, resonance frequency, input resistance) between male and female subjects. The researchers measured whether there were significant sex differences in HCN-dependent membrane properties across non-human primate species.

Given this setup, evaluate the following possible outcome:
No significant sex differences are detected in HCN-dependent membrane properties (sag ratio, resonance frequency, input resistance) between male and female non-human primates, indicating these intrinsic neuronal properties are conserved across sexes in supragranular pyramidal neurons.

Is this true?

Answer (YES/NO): YES